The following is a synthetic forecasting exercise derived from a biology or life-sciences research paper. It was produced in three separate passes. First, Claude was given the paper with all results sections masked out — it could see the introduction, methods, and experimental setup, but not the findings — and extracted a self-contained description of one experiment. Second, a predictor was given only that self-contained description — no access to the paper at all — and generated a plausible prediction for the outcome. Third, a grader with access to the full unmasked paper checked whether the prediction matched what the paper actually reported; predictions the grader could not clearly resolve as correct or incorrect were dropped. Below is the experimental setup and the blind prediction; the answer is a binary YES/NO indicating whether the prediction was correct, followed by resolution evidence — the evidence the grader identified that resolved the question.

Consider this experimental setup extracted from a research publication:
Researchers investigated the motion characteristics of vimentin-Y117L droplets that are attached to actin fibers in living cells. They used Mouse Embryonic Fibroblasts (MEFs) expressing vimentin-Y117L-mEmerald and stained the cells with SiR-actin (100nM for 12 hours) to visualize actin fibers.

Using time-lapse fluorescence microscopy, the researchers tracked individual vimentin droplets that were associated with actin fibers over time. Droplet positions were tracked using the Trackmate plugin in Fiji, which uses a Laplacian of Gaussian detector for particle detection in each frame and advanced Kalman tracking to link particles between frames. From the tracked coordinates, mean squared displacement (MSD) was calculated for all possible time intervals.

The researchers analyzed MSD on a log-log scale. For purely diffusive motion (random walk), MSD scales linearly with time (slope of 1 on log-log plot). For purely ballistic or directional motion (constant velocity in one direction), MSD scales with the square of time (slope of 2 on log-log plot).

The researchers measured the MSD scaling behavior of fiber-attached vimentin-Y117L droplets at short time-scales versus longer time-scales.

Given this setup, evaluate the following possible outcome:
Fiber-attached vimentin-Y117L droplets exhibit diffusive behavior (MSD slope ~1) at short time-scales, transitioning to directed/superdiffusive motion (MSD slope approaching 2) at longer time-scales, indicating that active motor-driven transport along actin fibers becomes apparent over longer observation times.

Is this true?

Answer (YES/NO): NO